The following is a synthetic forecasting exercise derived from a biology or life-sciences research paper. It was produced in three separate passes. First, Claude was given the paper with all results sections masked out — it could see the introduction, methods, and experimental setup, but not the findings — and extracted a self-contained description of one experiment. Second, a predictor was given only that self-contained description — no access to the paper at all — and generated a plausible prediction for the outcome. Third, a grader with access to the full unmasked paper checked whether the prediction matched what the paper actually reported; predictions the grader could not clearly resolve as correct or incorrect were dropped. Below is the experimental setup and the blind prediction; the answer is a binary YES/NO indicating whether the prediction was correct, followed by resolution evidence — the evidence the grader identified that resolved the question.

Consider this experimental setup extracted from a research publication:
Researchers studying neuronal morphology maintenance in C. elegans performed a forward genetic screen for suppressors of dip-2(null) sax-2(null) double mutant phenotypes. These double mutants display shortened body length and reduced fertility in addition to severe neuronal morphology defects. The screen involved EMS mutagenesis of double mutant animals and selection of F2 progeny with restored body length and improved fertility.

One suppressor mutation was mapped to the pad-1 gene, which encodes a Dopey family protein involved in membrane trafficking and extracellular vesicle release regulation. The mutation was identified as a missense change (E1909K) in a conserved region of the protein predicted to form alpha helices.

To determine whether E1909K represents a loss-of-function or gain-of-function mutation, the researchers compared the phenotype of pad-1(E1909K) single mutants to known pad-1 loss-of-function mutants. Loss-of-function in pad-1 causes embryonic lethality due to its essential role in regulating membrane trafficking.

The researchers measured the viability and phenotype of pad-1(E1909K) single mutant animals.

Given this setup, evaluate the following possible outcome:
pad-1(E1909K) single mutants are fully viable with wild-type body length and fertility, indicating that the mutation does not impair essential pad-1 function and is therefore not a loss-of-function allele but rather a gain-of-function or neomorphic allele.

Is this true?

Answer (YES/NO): NO